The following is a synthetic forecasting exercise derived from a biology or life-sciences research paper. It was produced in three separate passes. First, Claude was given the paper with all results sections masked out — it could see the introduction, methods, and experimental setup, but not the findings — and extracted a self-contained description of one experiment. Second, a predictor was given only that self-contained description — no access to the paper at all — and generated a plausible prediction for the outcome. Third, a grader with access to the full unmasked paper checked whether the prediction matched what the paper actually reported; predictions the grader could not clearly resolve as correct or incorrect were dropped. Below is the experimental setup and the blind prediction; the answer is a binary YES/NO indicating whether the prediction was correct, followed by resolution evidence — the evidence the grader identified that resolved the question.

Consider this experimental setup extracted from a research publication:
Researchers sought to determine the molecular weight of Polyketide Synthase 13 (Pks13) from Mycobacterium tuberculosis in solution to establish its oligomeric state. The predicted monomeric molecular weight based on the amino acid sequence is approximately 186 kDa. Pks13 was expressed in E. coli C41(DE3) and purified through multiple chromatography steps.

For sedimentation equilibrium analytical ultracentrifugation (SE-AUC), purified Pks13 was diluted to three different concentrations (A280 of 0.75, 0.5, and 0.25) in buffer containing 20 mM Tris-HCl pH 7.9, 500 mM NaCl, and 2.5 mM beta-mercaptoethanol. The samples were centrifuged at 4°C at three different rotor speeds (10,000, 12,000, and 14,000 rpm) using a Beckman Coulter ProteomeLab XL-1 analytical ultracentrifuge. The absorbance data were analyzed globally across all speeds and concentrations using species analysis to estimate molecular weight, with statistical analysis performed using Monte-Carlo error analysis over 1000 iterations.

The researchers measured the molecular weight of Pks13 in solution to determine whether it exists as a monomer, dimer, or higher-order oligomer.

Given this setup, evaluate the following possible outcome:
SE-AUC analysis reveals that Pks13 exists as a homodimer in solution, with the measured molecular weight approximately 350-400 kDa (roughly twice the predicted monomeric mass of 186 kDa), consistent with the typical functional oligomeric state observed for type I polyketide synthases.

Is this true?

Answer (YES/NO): NO